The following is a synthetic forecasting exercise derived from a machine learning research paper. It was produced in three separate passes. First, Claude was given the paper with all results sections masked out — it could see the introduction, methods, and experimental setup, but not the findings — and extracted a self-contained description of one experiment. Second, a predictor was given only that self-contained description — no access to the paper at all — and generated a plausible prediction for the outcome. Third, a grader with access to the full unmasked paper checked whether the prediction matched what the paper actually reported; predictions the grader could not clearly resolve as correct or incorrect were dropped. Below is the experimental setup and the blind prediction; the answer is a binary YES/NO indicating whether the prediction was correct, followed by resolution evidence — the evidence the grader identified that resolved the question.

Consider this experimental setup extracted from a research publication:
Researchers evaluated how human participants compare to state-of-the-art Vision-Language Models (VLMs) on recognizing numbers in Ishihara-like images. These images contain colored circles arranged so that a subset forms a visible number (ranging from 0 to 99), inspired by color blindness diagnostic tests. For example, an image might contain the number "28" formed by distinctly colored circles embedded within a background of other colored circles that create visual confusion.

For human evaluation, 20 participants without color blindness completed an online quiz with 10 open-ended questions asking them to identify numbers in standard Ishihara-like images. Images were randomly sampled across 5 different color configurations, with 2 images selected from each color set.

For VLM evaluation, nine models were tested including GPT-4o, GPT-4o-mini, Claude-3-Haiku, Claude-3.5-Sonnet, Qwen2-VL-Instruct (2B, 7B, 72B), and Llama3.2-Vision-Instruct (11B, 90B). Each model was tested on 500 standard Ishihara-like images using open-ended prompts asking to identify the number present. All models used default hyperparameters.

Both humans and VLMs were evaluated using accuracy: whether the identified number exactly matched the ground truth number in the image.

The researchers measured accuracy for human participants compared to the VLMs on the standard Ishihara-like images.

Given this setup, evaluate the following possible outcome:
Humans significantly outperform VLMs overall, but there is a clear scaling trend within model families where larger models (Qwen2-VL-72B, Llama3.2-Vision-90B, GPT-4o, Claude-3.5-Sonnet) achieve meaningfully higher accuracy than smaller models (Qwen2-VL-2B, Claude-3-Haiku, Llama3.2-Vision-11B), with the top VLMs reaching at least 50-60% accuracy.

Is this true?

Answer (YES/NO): NO